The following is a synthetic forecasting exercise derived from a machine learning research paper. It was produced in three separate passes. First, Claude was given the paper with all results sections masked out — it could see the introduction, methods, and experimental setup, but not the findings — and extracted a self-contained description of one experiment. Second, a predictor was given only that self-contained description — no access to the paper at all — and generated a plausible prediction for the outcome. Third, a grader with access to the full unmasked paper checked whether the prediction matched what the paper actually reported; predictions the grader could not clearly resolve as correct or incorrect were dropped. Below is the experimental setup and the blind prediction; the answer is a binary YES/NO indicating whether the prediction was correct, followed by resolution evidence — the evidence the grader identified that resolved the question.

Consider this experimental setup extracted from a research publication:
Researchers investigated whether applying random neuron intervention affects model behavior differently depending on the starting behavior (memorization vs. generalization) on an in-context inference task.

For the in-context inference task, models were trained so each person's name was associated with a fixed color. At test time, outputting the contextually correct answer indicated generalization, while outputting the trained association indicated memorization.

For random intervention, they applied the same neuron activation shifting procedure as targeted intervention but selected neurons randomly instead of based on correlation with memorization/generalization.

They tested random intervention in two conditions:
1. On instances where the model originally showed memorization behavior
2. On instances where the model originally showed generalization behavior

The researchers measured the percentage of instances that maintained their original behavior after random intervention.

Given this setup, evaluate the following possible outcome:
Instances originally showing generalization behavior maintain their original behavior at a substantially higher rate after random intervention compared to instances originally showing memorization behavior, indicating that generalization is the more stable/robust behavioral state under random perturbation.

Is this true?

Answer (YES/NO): YES